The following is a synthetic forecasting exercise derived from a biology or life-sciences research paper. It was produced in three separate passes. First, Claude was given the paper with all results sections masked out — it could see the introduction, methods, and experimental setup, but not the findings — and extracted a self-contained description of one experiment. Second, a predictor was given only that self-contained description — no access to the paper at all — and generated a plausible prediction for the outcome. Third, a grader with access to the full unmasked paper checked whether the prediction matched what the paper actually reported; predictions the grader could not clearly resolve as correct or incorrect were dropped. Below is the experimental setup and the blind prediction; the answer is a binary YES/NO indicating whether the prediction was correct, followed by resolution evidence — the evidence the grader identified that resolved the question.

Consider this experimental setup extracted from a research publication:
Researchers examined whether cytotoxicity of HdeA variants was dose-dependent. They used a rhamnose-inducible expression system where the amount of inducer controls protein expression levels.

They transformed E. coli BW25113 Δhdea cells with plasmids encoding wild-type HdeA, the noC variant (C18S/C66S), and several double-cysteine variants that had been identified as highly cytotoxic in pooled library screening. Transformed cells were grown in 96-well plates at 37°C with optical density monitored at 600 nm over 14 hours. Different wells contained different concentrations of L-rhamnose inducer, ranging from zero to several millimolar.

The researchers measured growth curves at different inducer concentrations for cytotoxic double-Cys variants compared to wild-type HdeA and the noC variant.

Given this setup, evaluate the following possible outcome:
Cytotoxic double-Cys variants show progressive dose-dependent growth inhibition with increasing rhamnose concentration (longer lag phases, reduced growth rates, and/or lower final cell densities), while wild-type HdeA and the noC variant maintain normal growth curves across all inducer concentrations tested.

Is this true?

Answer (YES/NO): NO